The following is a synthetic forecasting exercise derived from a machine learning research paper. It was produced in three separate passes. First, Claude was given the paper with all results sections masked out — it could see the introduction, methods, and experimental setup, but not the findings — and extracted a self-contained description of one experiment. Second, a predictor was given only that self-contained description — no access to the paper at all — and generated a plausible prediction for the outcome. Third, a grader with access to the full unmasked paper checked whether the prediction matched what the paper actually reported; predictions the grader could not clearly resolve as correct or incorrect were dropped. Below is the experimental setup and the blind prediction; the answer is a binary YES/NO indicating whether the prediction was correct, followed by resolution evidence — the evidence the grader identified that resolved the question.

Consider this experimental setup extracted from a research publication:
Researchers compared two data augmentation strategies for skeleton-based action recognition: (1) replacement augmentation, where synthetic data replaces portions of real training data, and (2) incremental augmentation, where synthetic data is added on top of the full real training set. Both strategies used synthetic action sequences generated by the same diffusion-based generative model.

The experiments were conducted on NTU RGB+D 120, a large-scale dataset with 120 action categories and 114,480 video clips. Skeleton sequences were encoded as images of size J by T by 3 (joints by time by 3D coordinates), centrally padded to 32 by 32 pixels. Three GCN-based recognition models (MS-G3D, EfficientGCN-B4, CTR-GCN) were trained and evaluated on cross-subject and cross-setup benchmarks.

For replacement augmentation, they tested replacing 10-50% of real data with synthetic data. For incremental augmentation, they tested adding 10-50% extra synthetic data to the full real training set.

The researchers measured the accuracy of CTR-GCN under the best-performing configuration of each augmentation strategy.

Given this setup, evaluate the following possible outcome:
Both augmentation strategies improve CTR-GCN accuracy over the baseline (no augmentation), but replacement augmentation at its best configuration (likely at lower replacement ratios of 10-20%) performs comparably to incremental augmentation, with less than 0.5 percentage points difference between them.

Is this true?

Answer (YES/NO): NO